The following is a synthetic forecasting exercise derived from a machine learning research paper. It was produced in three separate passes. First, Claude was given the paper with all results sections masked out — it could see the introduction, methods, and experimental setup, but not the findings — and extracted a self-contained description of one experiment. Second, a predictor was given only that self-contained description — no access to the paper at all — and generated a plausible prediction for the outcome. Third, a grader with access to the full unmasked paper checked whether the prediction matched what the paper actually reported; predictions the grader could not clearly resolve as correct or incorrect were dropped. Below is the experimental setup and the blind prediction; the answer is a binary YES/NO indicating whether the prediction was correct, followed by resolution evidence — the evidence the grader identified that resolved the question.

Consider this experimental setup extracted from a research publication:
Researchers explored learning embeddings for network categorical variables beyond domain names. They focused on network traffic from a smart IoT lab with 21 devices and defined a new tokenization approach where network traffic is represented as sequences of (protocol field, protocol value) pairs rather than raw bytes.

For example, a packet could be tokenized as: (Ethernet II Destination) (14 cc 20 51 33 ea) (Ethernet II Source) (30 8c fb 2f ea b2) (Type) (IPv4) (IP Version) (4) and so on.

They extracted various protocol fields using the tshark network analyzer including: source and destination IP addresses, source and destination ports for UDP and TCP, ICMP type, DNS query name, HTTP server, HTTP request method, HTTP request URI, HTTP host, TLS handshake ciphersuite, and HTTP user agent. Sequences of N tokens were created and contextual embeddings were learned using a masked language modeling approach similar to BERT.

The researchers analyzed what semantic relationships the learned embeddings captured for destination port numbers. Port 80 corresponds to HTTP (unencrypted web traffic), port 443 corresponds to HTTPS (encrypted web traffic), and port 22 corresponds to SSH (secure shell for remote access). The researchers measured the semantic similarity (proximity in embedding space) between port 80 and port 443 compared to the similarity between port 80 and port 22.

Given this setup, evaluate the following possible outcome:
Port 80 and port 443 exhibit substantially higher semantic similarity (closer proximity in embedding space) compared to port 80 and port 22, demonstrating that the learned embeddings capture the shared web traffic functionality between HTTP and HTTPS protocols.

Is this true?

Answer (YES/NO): YES